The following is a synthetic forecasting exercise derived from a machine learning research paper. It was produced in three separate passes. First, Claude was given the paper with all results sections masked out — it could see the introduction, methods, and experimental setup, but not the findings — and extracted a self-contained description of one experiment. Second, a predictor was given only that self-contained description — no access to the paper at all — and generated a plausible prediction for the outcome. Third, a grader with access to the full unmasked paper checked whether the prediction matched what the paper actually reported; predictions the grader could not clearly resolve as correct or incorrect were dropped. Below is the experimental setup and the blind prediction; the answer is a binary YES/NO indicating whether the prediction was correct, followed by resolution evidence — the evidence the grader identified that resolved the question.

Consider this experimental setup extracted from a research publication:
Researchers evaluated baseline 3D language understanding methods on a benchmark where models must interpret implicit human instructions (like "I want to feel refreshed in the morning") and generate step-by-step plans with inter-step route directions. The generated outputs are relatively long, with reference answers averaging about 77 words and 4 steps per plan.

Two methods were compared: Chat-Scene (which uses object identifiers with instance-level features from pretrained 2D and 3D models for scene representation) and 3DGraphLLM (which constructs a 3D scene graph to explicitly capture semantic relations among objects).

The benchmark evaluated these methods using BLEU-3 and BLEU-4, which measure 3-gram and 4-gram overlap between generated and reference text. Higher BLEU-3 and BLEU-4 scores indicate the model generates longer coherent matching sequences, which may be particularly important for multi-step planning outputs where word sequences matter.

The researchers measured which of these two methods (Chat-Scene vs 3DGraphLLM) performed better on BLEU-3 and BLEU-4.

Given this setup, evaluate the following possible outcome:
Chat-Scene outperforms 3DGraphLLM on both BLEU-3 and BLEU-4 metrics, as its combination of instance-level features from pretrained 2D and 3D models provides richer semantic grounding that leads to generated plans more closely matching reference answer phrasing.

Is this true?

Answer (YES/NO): YES